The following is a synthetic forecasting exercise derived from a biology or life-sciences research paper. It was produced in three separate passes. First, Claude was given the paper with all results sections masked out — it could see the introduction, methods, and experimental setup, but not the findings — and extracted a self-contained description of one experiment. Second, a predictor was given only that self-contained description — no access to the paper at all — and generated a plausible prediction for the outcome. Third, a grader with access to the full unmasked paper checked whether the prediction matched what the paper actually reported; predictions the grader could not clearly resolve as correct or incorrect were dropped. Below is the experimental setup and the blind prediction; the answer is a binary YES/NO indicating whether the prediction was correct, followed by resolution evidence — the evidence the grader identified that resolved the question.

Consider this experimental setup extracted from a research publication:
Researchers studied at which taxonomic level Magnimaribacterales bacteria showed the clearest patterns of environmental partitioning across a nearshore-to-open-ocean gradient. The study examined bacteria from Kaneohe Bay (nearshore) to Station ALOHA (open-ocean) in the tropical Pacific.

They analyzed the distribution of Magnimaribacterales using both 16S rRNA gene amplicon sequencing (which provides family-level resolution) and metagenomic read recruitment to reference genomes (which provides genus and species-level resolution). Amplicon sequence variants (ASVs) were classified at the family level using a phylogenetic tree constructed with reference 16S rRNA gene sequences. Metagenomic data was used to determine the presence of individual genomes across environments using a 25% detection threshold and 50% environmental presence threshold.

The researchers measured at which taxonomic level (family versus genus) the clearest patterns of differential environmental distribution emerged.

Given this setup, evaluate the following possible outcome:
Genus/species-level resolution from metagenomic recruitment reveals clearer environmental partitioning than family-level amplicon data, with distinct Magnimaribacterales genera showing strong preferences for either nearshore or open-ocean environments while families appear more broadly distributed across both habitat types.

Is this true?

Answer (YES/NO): YES